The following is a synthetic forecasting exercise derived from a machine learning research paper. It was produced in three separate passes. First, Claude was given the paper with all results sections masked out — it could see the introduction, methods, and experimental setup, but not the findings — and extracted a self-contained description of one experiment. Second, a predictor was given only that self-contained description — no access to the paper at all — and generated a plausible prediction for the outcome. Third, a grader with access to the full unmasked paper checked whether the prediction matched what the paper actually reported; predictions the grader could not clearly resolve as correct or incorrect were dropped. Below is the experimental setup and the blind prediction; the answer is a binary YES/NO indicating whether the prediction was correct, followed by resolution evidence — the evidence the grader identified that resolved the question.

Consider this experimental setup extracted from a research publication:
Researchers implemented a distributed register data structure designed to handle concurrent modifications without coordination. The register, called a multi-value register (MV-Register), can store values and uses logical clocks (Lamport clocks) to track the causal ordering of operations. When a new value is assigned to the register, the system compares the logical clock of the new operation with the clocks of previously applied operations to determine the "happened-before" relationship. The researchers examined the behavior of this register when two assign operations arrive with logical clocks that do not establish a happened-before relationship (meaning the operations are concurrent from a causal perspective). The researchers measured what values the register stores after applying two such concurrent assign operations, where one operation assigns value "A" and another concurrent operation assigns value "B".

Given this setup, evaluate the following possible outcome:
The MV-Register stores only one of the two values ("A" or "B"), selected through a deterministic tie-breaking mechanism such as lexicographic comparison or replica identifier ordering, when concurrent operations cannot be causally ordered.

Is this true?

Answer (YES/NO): NO